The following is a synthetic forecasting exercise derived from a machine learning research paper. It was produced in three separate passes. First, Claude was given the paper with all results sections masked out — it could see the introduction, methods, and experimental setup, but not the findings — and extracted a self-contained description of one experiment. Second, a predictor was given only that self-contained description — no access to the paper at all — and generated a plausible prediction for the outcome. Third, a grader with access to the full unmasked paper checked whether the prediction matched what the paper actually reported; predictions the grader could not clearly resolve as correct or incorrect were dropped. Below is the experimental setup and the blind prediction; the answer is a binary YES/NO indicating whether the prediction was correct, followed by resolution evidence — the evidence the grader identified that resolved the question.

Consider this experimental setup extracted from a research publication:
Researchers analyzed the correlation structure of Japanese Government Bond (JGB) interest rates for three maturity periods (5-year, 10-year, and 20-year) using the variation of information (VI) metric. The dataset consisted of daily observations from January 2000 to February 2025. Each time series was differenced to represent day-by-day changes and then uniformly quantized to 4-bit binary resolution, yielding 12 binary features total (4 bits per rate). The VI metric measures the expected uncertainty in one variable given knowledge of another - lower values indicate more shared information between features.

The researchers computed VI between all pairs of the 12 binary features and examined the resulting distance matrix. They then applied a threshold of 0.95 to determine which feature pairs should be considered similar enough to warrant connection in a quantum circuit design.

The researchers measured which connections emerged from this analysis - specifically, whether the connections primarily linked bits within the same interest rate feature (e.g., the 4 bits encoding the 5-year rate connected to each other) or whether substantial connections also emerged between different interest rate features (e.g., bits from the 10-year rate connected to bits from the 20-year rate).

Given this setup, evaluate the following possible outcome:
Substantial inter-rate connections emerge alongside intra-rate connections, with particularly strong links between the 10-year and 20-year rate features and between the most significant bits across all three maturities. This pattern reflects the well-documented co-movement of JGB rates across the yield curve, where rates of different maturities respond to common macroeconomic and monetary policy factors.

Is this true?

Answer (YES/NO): NO